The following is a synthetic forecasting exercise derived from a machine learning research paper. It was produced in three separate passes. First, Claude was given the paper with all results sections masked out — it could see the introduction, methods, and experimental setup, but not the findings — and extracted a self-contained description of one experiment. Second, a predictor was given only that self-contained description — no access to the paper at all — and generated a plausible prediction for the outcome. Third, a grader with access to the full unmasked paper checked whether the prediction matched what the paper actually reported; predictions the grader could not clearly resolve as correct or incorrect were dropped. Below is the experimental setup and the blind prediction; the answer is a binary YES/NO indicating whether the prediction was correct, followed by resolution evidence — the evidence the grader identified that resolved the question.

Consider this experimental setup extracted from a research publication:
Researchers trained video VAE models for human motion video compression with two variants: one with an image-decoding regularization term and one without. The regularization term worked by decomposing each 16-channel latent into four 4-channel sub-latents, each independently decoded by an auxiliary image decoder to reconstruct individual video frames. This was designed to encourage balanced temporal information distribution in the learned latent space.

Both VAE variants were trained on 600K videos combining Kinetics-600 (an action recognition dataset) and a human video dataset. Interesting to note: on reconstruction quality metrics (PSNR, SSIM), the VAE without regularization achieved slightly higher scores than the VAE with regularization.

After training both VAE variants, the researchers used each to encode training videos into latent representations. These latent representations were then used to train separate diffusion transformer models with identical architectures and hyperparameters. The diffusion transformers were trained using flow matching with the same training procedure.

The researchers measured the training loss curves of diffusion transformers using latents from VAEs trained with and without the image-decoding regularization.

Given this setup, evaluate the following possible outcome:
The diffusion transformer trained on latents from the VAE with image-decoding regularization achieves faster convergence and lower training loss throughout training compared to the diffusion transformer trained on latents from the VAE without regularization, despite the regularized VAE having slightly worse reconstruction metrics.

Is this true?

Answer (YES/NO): YES